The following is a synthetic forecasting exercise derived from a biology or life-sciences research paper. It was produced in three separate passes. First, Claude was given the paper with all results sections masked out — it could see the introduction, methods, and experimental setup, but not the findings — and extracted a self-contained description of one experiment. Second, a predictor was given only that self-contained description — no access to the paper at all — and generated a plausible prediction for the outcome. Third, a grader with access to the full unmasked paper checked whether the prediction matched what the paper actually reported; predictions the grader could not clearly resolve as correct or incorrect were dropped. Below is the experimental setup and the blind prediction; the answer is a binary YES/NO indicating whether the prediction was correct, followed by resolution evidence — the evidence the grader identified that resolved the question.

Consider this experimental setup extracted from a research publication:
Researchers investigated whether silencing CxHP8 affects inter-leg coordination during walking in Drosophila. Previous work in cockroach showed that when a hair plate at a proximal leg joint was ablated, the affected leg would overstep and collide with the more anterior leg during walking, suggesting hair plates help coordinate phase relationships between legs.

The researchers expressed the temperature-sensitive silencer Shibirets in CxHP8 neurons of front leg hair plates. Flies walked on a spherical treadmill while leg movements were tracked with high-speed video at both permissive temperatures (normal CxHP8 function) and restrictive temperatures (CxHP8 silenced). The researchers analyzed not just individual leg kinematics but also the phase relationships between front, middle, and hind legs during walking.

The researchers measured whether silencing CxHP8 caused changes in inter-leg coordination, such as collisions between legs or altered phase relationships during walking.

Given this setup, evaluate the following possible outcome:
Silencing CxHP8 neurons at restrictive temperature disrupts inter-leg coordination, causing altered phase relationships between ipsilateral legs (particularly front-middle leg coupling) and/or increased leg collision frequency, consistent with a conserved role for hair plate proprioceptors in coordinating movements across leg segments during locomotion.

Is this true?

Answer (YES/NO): NO